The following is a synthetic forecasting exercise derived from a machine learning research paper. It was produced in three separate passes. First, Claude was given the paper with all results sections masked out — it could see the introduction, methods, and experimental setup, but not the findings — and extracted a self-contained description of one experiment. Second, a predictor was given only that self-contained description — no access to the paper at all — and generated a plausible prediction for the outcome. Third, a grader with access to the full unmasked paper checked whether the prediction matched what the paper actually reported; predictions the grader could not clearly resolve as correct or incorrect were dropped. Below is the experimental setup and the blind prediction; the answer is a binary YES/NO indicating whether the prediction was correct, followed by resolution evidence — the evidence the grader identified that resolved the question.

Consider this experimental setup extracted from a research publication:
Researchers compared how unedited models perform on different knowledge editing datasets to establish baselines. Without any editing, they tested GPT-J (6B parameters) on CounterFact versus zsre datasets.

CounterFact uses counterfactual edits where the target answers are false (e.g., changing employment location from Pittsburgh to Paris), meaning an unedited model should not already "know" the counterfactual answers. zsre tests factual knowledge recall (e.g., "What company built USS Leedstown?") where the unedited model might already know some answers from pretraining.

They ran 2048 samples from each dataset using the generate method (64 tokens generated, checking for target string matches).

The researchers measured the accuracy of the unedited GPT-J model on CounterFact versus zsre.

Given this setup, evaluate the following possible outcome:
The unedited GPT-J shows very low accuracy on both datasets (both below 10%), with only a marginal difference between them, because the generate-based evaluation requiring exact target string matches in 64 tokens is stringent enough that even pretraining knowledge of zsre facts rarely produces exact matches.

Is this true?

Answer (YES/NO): NO